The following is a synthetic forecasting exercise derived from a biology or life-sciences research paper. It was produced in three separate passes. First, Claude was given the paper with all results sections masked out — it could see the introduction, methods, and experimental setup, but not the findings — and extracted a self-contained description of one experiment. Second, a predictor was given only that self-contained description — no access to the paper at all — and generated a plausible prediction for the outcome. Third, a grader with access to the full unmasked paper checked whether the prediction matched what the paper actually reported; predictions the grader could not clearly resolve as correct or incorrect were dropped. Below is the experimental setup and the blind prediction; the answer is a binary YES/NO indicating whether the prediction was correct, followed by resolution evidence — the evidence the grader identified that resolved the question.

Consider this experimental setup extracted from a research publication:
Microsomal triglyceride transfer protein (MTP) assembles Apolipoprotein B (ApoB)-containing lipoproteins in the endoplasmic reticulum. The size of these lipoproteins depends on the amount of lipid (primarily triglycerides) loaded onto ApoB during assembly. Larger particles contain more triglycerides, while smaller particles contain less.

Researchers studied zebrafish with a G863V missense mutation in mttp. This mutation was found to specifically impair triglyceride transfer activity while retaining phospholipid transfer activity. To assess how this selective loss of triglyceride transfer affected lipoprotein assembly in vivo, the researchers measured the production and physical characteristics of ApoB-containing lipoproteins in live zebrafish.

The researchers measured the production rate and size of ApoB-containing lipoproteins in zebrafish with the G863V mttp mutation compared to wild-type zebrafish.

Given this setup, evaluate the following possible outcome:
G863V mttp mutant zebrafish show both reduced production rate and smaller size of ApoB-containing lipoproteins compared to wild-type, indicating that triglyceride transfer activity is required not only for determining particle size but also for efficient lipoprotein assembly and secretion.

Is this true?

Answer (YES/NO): NO